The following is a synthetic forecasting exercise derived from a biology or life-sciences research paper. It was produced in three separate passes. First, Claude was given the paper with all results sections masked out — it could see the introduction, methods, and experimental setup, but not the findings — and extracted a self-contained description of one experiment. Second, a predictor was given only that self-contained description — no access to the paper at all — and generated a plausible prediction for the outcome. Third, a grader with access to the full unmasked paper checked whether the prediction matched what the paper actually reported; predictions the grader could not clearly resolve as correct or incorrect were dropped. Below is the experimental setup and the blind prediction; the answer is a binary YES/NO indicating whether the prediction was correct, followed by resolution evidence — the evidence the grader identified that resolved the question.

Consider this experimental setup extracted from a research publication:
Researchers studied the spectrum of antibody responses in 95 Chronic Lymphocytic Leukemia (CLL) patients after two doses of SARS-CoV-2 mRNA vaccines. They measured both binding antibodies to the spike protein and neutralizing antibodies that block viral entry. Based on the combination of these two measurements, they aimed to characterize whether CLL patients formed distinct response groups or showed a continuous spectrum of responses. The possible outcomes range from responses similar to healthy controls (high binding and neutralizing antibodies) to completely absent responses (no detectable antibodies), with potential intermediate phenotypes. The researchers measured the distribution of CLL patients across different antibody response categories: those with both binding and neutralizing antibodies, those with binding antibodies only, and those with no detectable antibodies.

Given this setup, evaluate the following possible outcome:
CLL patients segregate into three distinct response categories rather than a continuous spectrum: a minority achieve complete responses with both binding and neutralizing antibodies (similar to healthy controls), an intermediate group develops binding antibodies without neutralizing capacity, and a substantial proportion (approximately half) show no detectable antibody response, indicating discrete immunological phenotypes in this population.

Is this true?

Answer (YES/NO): NO